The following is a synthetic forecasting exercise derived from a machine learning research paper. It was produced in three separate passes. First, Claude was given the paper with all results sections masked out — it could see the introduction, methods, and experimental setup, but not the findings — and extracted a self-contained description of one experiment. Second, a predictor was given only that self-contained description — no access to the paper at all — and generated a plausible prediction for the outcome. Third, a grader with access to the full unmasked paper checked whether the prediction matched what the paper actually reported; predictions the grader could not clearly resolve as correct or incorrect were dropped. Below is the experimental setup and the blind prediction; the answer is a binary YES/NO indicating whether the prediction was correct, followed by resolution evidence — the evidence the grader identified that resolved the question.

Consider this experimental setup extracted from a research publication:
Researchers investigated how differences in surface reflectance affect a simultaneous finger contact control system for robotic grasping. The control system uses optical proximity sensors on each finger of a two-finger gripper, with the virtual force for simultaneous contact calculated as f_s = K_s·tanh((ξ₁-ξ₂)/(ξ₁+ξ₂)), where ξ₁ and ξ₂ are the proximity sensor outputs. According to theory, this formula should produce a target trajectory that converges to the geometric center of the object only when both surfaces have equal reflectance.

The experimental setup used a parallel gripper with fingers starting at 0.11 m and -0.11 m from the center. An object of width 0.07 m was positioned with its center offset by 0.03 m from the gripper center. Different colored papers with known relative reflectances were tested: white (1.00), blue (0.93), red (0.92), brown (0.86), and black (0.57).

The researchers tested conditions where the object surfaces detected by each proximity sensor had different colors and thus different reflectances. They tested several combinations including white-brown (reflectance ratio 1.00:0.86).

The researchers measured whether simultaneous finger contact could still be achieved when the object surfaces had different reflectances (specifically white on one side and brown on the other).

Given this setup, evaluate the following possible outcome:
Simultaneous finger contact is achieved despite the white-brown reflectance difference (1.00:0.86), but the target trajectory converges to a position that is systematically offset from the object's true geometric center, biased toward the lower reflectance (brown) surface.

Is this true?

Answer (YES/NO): NO